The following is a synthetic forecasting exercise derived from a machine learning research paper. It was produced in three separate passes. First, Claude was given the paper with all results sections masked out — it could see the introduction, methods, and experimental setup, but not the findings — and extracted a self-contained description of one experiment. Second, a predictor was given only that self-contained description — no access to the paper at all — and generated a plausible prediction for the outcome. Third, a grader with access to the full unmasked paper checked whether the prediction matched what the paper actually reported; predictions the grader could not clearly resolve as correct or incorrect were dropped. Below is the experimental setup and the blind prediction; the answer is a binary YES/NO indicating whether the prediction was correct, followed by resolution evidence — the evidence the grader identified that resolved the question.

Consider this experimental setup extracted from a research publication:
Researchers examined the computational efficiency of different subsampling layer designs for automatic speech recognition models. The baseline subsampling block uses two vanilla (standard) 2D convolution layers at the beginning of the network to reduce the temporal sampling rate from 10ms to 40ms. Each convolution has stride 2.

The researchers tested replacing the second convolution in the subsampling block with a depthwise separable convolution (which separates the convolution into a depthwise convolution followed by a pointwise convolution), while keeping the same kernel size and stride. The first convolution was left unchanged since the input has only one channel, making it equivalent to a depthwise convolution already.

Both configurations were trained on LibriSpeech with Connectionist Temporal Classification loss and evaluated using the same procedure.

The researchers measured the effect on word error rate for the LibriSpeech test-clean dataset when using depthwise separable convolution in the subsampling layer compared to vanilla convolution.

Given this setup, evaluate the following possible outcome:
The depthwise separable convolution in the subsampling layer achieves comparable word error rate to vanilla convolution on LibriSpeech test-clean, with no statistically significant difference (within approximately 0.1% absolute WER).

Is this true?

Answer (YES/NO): YES